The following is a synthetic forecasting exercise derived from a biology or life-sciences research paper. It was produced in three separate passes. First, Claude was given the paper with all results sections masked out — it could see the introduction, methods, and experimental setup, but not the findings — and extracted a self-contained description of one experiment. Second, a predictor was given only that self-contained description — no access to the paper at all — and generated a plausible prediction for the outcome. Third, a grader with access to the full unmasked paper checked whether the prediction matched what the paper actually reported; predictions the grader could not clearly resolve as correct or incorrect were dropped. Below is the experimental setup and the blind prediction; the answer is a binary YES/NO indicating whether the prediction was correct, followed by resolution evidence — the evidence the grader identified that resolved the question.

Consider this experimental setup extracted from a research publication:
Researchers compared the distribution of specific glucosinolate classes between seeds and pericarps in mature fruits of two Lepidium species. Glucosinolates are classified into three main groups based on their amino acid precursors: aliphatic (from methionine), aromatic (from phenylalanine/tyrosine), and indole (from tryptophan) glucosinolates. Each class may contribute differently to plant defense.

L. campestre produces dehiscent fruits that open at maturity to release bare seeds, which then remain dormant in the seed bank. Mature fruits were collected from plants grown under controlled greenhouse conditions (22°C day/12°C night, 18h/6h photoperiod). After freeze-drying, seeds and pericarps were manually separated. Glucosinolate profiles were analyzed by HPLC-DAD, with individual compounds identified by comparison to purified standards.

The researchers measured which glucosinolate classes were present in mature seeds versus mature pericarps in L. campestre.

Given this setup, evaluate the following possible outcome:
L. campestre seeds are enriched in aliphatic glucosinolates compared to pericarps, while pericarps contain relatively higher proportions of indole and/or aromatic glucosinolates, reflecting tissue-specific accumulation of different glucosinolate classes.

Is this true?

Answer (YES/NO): NO